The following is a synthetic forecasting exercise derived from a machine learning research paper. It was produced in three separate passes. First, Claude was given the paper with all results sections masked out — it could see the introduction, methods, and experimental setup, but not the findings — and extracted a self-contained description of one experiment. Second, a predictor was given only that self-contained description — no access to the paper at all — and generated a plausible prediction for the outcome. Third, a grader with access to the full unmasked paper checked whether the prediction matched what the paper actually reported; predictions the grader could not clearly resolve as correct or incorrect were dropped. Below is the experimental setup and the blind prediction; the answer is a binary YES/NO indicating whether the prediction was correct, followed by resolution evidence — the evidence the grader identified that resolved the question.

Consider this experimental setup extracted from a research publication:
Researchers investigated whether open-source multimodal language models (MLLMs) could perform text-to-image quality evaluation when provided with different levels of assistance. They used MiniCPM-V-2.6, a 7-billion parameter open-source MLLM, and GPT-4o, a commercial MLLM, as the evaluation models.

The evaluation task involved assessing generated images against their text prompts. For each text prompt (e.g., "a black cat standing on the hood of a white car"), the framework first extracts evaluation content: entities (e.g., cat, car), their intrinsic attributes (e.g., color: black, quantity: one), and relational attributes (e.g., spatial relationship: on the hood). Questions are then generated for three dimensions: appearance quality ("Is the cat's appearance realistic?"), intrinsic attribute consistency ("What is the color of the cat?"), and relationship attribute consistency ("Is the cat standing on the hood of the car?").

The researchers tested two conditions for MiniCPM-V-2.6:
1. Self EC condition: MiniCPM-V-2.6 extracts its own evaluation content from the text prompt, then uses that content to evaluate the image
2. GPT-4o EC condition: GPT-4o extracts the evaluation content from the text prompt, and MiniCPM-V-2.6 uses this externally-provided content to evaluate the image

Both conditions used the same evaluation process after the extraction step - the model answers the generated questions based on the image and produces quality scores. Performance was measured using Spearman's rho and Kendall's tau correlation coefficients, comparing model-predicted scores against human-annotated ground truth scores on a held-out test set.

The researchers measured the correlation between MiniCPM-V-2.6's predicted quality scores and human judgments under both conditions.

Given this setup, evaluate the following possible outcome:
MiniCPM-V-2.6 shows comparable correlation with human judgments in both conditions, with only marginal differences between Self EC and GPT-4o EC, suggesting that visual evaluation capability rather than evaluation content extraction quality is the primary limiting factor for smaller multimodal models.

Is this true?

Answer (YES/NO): NO